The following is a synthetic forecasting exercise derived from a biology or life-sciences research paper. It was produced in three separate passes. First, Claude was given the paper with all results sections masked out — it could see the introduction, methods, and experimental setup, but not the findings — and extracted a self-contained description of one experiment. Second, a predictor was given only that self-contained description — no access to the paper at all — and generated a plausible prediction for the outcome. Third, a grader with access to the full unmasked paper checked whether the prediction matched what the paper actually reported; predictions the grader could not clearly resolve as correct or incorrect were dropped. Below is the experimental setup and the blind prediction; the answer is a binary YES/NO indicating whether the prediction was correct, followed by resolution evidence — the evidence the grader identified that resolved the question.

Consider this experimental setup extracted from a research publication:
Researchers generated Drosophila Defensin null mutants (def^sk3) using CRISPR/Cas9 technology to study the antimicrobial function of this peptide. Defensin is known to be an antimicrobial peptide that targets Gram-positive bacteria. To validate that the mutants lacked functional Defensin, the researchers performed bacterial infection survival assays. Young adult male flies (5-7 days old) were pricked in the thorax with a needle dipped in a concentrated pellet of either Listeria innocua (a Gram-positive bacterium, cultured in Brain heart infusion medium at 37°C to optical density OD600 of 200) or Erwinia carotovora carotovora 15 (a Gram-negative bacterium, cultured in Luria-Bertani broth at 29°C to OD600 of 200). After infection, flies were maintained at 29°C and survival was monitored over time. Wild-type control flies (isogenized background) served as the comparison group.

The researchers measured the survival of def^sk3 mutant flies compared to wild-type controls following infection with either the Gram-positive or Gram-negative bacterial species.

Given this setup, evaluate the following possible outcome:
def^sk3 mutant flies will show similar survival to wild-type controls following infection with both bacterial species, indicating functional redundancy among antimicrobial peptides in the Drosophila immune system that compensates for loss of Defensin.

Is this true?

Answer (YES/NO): NO